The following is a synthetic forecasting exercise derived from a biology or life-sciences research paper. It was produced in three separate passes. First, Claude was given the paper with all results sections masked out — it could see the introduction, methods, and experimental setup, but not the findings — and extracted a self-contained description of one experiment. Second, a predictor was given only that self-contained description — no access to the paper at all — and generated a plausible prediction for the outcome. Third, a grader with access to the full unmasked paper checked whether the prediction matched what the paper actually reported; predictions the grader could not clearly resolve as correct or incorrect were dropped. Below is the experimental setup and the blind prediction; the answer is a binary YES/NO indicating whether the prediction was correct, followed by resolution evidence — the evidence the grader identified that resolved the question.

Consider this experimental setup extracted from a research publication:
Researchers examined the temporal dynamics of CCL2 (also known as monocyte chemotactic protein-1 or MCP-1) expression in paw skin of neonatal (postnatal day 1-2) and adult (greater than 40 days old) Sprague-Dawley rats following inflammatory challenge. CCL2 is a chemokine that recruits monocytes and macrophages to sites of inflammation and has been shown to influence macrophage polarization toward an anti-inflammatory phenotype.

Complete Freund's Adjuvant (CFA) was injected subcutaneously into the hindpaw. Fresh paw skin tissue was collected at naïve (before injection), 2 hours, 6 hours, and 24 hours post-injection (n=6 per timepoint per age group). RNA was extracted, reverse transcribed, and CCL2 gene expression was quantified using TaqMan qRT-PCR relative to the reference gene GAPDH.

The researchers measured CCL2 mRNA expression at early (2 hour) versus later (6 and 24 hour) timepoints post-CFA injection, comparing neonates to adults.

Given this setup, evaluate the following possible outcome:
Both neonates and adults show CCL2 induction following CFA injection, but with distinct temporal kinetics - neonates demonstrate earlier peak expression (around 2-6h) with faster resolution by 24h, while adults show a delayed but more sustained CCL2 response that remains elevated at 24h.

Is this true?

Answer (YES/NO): NO